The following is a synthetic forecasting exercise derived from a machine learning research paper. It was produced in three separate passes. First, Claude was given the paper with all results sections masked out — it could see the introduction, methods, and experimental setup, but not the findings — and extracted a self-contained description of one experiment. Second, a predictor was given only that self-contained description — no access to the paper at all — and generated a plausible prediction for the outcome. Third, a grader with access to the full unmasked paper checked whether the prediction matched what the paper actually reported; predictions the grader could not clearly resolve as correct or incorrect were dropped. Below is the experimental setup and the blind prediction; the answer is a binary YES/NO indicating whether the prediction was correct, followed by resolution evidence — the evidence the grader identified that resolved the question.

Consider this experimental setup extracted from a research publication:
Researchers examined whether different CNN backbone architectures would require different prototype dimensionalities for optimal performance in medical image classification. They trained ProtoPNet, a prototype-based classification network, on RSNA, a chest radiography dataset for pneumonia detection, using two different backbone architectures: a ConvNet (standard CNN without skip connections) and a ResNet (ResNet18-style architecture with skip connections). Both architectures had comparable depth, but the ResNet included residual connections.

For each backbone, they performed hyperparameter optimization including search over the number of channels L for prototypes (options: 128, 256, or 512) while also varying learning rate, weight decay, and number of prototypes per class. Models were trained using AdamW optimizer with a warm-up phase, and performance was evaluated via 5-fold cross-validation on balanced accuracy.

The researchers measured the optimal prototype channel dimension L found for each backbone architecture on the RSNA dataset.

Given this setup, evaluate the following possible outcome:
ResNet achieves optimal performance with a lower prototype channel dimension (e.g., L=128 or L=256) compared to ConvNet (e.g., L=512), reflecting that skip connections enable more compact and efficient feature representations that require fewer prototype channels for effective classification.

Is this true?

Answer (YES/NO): NO